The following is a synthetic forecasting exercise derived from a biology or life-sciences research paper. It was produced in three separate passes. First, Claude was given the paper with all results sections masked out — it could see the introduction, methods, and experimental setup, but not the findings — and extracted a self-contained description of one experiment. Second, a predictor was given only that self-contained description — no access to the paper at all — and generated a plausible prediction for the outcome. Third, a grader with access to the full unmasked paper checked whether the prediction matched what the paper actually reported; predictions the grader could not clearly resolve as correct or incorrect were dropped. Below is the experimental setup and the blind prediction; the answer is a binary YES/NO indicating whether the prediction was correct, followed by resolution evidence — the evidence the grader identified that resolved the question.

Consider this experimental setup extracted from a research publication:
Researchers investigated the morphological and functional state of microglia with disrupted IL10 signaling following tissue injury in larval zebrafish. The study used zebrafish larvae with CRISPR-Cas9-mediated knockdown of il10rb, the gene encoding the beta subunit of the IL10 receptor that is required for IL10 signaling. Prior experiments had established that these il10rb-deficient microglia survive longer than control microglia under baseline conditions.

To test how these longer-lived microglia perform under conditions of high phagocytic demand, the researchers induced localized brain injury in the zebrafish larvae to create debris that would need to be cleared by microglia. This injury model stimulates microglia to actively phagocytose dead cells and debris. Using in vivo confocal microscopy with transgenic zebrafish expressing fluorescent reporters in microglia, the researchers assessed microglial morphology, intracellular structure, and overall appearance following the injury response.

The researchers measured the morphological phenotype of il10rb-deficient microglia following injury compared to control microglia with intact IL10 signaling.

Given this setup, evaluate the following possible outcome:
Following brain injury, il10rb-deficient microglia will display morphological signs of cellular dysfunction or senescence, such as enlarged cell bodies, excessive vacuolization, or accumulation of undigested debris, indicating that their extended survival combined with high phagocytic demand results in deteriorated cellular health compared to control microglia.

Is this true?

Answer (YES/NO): YES